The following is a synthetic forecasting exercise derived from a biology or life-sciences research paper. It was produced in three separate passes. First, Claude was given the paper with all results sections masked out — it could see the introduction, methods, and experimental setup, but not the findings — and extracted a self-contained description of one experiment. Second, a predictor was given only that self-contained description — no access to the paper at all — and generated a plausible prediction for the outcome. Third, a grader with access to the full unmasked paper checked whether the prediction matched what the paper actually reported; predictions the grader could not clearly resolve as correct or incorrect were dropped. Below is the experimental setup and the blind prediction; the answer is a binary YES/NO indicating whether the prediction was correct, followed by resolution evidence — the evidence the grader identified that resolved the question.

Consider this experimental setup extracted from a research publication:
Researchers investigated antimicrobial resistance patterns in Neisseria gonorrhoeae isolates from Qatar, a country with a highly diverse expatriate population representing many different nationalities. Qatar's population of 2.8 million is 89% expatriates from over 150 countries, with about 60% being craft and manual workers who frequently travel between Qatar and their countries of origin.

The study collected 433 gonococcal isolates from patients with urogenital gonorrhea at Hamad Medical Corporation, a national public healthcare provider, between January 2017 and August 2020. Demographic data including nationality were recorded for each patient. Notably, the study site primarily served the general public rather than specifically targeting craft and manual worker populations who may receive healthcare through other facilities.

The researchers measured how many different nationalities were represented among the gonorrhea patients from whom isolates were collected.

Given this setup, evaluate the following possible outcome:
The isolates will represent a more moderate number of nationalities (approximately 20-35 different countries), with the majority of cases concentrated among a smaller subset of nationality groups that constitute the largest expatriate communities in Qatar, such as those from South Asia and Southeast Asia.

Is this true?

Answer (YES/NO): NO